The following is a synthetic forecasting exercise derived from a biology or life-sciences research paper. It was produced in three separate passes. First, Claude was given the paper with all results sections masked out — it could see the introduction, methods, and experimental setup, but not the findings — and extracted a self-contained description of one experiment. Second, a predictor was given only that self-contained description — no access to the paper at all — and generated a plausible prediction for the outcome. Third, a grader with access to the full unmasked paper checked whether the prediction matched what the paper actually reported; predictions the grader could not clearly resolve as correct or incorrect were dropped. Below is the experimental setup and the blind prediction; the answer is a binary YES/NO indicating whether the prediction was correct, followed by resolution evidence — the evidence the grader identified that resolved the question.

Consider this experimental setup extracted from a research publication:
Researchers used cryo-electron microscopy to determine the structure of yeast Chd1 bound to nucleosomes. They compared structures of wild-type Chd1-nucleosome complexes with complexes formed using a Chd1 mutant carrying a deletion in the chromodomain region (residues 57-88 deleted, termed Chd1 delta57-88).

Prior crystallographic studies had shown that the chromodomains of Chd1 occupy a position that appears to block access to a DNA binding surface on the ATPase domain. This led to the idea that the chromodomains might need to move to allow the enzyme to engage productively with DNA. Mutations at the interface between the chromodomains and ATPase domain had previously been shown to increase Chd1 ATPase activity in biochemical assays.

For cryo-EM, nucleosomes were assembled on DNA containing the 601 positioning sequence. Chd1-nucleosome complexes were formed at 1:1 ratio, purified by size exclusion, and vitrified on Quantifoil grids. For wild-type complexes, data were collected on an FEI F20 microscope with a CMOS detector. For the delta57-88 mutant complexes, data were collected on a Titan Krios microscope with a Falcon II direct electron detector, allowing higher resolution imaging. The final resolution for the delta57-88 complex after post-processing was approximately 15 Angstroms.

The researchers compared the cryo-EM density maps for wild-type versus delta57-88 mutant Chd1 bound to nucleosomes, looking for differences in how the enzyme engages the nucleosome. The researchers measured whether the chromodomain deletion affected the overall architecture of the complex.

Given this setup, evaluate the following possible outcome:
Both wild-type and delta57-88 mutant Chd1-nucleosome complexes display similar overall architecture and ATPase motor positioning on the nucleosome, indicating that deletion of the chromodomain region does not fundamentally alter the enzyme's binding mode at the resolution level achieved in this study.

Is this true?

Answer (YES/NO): NO